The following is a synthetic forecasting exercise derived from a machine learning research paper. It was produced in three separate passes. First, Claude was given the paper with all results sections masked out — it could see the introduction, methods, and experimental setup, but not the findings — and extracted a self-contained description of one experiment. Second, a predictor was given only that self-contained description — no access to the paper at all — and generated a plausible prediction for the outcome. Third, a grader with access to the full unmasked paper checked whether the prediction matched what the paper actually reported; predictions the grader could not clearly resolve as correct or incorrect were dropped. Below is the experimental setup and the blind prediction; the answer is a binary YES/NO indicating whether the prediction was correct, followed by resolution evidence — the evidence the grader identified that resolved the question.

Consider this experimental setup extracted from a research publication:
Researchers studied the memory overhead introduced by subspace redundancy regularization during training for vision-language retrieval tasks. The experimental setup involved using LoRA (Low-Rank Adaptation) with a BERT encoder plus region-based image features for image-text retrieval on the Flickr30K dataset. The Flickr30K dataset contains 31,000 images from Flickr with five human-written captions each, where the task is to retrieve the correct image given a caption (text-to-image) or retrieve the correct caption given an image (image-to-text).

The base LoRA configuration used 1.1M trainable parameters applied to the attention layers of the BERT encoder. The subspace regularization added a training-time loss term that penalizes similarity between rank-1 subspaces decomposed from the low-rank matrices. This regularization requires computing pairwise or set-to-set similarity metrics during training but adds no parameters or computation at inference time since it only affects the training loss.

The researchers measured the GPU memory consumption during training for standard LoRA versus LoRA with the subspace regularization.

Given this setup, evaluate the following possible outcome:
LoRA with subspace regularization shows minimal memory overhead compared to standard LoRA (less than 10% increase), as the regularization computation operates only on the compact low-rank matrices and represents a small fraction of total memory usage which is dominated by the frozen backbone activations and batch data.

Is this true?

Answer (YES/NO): NO